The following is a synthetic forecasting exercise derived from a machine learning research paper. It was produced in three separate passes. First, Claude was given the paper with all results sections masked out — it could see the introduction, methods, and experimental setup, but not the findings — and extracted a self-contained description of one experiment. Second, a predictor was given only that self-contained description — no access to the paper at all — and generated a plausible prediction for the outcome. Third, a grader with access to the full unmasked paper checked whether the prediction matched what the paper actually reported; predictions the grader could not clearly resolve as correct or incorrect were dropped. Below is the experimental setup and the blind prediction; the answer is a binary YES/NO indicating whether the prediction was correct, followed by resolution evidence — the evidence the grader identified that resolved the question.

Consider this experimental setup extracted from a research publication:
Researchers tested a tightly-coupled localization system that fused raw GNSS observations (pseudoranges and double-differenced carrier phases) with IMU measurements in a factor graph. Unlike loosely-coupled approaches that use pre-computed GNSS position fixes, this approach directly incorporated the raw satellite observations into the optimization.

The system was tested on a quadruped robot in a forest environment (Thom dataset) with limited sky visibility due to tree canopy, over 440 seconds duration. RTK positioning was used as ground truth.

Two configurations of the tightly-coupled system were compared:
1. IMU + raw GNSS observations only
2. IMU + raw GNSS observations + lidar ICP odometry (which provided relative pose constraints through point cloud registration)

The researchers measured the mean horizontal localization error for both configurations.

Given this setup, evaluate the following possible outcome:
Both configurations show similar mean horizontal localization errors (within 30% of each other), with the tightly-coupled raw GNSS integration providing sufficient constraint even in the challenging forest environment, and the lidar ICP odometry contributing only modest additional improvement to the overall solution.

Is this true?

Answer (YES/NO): YES